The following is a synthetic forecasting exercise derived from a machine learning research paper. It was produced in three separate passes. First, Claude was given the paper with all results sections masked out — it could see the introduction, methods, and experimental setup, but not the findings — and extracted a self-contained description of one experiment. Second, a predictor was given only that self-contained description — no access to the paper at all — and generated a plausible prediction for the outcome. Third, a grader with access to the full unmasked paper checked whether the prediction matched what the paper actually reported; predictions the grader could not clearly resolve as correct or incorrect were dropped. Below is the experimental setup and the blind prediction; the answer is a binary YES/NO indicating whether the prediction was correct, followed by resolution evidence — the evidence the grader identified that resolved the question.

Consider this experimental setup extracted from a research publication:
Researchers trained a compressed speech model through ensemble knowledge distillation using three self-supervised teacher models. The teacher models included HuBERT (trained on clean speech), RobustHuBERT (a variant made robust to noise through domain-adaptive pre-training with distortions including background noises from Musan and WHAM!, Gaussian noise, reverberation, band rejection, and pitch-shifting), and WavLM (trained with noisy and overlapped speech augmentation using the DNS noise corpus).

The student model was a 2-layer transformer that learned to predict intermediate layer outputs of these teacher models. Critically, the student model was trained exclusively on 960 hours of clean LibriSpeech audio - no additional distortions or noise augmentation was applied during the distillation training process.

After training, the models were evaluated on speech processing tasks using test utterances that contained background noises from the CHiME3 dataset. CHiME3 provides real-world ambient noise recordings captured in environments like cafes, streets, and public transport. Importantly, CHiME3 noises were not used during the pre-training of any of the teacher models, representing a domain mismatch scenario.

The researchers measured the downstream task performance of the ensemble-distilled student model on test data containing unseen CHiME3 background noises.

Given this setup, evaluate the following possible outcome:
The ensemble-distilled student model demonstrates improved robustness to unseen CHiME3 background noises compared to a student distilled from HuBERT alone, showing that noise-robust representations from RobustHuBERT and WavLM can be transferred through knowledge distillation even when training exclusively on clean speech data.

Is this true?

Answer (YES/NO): YES